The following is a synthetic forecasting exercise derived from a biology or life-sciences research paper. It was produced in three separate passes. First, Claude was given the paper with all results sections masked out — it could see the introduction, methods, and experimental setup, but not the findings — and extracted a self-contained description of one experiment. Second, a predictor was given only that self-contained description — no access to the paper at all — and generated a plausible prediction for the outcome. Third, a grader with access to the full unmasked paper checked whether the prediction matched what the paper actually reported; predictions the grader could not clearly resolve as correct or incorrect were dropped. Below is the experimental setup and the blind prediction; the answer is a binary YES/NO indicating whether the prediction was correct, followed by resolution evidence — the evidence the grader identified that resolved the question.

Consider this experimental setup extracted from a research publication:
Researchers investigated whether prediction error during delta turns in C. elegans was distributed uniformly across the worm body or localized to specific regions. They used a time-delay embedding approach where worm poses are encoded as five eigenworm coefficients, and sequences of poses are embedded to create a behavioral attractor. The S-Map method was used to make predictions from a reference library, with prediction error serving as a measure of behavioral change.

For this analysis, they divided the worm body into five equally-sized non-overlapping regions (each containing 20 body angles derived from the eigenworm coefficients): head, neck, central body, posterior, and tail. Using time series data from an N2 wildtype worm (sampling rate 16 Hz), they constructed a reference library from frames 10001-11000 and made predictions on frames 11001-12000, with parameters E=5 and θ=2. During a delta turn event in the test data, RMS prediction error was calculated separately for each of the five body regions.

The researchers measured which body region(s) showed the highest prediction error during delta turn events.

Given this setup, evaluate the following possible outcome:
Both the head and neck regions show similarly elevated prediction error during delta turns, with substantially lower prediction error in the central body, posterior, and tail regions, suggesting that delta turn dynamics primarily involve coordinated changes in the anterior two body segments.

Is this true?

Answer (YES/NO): NO